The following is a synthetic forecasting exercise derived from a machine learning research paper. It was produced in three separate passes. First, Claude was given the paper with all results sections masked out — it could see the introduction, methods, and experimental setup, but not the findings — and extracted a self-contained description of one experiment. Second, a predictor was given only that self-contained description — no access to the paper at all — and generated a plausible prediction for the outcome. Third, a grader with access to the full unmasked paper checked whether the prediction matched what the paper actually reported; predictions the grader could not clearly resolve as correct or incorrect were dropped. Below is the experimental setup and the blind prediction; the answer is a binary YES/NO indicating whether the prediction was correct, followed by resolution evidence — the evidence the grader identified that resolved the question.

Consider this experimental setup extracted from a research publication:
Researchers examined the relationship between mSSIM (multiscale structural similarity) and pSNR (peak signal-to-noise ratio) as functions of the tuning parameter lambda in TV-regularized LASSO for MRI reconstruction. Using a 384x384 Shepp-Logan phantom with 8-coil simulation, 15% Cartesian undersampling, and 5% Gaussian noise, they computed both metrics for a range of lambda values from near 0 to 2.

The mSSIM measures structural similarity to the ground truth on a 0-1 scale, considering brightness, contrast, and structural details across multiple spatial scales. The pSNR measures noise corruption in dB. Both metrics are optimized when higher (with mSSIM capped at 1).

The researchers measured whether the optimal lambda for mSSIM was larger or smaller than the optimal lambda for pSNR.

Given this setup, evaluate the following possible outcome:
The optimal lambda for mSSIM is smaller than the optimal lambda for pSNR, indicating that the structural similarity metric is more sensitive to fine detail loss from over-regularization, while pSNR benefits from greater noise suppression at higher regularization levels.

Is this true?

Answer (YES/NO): NO